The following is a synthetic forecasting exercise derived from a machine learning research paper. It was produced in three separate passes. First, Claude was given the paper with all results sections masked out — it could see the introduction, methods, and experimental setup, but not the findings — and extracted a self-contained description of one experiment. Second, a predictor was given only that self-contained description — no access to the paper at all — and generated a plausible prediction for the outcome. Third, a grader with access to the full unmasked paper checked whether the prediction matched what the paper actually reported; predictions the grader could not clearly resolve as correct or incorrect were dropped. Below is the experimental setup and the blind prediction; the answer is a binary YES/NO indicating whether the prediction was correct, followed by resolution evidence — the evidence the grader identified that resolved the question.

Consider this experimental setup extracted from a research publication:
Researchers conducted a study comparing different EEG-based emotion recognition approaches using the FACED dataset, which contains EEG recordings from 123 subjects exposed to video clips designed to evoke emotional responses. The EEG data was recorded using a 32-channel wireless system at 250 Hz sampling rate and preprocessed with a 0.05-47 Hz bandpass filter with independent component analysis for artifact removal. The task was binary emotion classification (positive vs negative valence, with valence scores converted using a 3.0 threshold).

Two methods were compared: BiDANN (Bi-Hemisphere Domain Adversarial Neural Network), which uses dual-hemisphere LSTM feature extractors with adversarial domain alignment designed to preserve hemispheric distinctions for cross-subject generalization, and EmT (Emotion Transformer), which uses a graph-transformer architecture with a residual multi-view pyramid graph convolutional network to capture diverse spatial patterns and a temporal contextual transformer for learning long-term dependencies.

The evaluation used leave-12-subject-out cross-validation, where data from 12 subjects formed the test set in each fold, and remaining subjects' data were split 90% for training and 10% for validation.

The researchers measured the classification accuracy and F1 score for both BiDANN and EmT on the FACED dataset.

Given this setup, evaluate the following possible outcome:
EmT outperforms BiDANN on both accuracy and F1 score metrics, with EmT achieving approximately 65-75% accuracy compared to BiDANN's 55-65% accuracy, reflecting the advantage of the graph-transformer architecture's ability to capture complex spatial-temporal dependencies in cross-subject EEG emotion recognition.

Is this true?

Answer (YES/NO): NO